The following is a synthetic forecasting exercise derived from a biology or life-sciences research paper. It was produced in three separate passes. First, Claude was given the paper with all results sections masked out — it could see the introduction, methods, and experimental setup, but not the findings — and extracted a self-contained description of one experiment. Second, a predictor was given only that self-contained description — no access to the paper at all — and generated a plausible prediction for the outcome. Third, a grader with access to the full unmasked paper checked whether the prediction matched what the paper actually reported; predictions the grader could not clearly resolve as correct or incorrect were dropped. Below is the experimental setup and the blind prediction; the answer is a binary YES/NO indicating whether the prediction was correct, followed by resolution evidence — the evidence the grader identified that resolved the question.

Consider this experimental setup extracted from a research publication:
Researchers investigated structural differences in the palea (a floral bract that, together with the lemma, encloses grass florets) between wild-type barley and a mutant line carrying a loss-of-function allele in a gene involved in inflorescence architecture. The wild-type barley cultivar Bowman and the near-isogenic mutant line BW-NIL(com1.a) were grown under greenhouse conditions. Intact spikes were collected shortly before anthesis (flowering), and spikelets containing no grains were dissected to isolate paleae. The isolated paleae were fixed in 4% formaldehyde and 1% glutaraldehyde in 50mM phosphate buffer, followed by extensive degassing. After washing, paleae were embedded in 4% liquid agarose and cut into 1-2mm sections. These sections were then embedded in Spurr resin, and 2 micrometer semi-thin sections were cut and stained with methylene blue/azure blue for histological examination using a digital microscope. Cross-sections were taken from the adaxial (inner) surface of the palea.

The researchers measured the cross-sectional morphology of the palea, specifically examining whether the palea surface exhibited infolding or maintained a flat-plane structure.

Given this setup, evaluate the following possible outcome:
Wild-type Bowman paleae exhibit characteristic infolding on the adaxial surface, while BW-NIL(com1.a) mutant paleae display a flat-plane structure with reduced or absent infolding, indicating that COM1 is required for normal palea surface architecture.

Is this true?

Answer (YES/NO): YES